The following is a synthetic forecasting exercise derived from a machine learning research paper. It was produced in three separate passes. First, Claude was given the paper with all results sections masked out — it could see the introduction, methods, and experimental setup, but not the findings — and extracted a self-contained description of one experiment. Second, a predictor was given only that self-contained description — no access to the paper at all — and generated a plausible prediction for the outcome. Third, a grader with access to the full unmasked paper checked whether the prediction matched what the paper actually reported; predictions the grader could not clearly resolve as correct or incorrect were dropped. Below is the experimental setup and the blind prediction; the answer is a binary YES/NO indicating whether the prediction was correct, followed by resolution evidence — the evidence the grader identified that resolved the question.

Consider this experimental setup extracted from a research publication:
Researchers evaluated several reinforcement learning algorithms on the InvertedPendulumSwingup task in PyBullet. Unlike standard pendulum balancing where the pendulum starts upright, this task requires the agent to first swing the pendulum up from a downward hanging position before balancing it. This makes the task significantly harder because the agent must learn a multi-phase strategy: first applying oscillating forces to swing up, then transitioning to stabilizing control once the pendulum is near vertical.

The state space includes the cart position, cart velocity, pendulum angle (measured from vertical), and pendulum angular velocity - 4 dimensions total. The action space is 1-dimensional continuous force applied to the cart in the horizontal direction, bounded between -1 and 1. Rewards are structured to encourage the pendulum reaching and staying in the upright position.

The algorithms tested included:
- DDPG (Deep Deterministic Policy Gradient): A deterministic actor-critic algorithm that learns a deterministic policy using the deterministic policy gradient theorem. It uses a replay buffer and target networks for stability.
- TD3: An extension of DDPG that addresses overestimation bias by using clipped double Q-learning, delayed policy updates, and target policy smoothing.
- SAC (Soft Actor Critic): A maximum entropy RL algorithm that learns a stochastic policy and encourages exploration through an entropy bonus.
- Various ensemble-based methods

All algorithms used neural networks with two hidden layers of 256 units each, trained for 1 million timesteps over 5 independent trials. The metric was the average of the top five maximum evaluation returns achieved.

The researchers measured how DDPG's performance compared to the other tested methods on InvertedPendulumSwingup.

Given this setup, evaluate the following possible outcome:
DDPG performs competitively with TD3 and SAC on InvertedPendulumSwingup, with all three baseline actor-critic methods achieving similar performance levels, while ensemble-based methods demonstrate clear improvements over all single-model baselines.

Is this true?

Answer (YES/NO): NO